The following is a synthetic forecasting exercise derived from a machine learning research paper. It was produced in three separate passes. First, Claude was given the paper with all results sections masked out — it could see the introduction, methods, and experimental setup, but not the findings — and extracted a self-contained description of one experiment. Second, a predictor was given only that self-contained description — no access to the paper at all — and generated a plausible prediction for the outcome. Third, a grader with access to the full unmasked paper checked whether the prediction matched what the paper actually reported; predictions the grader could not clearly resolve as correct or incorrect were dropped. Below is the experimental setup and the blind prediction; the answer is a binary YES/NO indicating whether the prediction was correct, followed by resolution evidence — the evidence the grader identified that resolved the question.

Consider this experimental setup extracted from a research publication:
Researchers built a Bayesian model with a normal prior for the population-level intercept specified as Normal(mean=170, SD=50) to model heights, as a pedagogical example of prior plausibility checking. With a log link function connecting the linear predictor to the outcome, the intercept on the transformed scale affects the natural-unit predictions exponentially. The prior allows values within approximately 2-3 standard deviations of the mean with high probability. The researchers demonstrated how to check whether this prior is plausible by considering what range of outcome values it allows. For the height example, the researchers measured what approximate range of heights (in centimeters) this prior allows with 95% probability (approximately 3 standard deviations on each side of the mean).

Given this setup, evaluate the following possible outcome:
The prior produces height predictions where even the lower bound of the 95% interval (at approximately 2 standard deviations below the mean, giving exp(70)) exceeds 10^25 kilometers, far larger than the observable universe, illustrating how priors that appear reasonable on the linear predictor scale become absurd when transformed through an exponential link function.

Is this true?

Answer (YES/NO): NO